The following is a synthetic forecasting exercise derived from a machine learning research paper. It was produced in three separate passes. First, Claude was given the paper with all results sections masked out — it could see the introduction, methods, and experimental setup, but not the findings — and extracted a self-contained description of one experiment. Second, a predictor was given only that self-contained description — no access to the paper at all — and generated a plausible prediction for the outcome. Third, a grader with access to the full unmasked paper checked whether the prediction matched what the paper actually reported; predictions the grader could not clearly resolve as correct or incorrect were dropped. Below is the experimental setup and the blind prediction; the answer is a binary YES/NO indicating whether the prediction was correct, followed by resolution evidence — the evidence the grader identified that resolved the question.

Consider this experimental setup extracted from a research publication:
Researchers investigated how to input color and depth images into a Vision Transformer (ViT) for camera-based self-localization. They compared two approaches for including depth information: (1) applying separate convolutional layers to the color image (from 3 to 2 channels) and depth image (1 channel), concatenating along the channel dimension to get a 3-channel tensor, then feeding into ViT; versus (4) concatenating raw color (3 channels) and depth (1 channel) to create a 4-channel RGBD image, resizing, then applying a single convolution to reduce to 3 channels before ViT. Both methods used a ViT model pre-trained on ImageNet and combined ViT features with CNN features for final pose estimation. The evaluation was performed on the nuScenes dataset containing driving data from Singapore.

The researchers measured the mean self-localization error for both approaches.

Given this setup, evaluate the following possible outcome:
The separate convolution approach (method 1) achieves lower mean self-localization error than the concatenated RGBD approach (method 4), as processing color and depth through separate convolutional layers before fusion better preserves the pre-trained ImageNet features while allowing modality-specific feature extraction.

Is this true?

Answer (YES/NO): YES